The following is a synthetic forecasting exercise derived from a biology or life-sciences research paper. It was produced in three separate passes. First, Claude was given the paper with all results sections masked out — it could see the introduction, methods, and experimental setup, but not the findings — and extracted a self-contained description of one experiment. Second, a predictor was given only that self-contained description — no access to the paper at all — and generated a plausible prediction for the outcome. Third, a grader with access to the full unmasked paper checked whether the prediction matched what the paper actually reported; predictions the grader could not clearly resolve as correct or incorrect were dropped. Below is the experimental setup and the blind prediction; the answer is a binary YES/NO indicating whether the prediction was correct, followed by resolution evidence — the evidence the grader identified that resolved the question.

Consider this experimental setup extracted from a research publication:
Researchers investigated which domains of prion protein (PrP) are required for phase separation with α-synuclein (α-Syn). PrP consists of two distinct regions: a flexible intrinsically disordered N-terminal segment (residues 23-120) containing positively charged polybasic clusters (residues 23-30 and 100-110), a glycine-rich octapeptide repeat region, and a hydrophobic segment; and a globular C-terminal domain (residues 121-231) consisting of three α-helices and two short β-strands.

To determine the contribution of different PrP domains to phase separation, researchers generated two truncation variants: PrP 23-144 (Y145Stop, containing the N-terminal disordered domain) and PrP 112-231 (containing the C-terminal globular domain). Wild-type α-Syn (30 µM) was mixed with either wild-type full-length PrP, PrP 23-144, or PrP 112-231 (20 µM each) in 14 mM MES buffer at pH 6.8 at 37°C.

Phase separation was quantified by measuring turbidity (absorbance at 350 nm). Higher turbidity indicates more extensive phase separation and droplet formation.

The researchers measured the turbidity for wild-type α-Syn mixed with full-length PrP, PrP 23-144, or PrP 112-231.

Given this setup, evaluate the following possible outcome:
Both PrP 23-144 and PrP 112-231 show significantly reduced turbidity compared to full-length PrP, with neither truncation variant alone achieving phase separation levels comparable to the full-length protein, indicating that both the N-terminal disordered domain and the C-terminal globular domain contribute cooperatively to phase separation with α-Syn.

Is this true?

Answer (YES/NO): NO